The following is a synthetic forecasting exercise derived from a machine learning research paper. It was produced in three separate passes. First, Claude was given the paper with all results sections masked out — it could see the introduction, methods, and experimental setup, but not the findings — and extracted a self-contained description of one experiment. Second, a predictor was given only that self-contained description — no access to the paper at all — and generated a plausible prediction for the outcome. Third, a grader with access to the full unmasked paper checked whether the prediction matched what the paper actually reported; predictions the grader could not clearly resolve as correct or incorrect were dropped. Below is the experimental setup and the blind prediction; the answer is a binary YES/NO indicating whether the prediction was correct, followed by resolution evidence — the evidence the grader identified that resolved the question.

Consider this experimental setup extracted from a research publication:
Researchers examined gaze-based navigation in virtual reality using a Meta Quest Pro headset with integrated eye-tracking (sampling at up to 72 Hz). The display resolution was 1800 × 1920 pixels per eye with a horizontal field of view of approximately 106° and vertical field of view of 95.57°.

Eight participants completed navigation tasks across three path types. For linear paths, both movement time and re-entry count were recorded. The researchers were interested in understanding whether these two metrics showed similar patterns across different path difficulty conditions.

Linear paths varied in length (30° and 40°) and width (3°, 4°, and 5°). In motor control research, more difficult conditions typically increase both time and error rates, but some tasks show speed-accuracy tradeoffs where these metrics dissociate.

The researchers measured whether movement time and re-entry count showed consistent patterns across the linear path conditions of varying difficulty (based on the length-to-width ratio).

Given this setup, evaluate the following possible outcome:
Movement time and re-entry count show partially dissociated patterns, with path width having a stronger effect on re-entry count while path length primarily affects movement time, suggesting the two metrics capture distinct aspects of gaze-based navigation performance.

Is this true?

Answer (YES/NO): NO